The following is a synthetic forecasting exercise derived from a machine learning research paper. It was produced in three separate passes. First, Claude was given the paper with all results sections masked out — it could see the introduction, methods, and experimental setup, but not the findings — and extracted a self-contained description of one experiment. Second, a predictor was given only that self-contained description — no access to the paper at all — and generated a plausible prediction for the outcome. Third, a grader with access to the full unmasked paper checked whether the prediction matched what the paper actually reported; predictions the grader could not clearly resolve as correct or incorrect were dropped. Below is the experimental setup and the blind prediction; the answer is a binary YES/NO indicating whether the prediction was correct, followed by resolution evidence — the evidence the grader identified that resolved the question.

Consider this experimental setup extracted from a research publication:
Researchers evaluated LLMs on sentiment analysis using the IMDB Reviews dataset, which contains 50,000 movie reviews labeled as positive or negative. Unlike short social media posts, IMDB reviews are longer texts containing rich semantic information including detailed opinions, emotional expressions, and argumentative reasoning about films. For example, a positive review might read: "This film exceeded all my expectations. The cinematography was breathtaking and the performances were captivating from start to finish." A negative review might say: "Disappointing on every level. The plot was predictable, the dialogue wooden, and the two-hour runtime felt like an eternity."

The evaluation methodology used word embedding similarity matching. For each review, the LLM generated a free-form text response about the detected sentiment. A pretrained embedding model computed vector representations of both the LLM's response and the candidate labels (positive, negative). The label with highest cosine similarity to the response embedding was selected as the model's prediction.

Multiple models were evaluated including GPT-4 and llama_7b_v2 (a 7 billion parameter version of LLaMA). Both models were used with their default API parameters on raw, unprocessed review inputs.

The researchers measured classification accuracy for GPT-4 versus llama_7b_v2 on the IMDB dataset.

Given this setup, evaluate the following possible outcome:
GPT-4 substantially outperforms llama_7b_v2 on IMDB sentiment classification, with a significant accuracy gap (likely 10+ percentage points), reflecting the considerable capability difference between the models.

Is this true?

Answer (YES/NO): YES